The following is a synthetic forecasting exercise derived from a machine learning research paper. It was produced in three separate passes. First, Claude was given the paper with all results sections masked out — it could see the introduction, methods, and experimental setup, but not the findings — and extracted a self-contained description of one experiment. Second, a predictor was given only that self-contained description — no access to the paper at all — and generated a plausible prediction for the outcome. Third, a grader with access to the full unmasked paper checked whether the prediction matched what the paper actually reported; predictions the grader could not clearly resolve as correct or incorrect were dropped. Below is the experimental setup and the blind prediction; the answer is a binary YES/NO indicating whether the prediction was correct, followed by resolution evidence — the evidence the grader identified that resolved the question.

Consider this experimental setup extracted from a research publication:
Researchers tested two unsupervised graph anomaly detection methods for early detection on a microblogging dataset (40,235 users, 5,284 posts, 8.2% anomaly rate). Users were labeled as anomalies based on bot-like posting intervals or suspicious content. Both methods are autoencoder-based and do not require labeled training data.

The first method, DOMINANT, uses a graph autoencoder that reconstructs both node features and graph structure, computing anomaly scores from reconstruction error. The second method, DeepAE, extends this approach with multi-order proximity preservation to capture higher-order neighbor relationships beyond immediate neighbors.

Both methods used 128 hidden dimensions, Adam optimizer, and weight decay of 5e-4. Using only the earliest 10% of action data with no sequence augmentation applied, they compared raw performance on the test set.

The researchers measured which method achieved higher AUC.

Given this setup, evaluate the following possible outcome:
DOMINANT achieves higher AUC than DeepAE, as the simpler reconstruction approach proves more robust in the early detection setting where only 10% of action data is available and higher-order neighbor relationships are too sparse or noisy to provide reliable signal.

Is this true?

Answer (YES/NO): YES